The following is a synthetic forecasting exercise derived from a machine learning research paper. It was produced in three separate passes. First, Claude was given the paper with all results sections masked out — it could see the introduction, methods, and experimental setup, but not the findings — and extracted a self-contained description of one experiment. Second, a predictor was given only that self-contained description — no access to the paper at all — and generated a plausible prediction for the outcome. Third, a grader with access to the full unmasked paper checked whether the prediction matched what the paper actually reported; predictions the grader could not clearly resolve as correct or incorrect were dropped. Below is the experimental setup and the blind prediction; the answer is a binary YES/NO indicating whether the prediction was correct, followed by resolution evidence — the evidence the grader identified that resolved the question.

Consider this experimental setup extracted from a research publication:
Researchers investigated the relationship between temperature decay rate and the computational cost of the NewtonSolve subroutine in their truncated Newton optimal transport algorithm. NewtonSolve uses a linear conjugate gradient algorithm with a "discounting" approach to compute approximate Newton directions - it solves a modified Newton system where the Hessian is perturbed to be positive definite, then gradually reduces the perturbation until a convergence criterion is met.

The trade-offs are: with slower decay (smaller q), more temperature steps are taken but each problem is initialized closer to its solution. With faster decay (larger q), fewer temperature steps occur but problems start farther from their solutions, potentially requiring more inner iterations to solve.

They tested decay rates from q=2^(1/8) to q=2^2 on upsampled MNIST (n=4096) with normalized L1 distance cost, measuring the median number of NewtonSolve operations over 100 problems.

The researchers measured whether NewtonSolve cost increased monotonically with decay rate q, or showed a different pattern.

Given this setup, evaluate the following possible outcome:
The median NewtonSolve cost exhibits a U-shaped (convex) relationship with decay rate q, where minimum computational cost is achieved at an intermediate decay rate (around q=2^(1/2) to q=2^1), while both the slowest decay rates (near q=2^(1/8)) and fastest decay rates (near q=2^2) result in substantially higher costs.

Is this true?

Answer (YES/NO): NO